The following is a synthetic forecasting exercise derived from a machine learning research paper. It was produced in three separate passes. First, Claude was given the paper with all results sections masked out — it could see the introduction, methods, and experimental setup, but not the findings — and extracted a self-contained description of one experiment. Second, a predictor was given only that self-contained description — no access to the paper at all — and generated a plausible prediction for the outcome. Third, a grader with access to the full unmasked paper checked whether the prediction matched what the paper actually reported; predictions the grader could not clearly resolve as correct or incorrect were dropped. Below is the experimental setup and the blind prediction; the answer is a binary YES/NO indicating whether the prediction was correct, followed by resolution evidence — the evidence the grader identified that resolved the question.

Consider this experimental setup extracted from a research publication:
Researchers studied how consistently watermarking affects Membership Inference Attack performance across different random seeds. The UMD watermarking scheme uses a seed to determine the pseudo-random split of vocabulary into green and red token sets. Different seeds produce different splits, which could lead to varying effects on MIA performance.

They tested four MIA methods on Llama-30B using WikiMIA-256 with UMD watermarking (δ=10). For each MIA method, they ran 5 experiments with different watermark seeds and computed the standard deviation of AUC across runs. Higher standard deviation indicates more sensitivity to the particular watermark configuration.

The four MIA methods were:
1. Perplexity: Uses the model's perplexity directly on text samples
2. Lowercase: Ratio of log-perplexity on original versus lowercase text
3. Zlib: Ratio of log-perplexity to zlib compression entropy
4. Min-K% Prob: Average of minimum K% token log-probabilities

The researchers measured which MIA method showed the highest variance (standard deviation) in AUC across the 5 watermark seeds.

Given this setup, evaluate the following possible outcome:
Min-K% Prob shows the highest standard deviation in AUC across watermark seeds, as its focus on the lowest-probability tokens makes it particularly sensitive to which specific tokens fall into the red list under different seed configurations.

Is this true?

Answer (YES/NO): NO